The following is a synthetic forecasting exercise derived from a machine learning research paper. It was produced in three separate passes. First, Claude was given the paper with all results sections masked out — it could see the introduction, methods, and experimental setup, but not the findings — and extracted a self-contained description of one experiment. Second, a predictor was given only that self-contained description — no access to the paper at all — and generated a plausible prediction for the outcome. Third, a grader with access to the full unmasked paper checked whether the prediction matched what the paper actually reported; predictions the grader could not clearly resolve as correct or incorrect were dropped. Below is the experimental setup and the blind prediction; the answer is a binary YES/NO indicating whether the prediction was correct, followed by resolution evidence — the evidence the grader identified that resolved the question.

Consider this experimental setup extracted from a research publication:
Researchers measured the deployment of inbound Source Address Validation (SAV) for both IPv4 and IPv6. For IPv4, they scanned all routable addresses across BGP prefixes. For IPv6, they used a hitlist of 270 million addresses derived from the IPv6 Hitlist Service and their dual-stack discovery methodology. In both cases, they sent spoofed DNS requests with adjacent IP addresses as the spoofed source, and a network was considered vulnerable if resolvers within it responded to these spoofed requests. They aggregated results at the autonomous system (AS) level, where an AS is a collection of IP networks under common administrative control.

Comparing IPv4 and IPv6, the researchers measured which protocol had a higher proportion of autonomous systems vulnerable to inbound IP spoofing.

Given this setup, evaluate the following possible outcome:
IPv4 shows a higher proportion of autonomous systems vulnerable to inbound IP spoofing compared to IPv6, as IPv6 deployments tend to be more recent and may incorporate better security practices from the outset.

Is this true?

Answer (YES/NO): NO